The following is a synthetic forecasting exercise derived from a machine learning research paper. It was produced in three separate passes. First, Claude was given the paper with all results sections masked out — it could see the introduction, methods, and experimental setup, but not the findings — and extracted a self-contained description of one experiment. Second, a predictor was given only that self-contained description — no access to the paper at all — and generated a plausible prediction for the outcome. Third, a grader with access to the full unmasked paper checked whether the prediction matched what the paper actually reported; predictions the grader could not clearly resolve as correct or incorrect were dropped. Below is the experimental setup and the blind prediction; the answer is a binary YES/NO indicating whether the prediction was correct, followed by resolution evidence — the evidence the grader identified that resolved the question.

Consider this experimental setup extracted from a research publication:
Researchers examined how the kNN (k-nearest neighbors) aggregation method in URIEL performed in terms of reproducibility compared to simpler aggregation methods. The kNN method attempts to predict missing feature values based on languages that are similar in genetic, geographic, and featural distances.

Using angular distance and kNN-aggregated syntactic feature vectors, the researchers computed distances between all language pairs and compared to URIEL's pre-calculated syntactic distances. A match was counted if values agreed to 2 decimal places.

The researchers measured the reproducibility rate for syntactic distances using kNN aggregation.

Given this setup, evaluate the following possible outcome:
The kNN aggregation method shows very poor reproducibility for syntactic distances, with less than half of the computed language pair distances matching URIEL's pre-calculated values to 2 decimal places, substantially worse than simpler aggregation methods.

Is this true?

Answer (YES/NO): YES